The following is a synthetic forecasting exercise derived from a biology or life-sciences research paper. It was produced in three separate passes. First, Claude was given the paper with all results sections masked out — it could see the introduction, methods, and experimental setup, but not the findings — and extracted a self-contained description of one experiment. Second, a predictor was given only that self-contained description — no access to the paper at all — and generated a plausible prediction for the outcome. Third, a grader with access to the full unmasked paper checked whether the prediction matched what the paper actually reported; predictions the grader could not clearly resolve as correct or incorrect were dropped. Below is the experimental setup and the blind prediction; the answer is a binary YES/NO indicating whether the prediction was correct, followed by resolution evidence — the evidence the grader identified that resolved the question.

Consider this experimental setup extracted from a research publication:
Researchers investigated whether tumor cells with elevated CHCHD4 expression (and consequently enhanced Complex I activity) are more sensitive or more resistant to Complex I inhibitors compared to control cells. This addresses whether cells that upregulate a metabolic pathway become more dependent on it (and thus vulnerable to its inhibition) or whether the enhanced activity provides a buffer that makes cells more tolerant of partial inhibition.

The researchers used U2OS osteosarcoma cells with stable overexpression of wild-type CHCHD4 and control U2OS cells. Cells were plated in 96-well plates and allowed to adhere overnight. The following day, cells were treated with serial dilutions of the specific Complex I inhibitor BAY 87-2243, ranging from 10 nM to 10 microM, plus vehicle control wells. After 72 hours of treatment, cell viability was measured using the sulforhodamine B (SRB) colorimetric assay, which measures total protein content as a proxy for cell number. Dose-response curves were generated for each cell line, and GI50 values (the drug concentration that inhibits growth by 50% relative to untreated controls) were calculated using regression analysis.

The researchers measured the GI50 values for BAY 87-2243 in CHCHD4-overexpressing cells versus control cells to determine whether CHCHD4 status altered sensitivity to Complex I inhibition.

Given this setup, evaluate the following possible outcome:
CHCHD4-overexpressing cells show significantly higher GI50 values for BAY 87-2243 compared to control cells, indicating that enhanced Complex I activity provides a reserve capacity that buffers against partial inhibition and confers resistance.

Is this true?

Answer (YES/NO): NO